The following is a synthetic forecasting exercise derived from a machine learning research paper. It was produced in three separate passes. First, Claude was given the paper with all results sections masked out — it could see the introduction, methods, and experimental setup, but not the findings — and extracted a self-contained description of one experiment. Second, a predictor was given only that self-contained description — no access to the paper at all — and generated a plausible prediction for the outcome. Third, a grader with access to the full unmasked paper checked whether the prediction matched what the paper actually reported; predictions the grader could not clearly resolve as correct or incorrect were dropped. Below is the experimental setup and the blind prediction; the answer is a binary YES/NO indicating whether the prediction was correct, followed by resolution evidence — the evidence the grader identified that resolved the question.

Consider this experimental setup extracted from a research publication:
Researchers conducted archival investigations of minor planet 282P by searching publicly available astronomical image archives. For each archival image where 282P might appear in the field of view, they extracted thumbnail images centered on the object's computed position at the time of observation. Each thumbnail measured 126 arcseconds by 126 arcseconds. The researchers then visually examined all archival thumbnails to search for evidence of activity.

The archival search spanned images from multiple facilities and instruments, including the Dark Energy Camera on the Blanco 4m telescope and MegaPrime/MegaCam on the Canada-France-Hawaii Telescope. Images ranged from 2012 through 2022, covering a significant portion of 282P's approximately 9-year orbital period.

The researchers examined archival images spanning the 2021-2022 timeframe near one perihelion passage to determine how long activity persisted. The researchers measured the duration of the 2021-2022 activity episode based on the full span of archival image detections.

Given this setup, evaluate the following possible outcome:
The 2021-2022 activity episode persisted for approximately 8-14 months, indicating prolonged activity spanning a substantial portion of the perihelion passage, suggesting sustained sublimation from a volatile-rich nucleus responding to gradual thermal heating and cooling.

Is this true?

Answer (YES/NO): NO